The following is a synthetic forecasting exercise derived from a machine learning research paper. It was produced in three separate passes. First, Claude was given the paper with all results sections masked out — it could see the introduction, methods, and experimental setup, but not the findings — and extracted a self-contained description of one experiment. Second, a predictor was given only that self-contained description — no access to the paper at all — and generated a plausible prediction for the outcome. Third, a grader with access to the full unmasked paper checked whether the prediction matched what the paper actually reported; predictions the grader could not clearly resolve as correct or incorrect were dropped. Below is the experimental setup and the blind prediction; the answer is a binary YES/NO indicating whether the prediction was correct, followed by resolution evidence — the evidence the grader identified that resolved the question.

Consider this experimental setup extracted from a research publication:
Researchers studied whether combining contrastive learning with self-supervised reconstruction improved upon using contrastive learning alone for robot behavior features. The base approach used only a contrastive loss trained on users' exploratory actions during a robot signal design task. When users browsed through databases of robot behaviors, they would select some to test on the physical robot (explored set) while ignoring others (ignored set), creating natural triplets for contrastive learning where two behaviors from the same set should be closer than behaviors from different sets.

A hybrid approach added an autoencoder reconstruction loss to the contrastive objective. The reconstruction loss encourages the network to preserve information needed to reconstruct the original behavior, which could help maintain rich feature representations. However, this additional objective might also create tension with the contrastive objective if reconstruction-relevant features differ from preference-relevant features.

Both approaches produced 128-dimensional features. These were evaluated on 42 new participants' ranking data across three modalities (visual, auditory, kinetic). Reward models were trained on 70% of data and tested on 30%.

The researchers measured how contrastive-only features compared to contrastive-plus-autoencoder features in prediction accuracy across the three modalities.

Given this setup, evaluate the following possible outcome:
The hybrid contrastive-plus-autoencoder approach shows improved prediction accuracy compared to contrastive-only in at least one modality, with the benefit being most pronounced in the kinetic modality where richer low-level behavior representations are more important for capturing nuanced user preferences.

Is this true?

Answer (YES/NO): NO